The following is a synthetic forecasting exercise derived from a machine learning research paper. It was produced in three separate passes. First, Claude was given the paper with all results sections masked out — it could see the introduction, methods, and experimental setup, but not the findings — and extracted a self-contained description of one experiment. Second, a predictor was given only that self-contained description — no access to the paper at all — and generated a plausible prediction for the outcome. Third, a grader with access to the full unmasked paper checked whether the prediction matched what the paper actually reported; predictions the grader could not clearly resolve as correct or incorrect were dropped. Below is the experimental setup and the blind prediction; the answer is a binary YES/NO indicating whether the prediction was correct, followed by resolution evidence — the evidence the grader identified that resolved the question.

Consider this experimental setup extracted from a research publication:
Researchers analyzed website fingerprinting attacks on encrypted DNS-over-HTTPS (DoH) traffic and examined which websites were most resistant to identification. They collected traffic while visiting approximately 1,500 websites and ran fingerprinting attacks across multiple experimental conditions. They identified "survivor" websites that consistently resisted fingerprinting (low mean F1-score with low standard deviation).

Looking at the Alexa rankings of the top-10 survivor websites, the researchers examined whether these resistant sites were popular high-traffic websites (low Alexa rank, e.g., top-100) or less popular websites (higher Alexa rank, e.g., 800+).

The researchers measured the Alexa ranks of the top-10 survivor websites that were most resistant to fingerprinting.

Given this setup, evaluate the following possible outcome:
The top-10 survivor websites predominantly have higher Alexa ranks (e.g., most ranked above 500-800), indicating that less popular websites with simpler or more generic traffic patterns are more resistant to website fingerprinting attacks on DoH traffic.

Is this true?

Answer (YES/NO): YES